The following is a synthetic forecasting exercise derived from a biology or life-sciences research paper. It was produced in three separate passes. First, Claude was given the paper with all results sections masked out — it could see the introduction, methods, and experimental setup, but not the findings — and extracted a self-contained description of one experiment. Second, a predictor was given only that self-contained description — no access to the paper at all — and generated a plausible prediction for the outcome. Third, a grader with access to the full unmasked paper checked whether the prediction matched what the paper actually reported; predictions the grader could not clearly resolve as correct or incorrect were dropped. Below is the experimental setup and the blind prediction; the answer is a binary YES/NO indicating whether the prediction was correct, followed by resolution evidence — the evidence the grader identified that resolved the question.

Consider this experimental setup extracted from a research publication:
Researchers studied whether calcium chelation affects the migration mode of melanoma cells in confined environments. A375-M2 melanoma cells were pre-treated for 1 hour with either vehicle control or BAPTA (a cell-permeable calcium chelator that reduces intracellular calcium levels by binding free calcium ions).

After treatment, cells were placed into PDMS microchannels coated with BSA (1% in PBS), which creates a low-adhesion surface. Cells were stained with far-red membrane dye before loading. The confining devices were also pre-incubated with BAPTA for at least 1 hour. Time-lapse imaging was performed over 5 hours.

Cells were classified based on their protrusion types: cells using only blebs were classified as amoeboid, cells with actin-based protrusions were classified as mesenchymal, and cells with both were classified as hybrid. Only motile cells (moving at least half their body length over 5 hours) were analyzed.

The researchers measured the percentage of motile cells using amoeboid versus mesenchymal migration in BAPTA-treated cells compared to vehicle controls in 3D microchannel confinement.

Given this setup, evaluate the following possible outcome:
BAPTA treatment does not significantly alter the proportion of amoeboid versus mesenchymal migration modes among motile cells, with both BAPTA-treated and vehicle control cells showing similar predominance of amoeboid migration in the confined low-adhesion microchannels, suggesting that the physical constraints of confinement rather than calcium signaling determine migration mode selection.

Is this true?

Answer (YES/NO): NO